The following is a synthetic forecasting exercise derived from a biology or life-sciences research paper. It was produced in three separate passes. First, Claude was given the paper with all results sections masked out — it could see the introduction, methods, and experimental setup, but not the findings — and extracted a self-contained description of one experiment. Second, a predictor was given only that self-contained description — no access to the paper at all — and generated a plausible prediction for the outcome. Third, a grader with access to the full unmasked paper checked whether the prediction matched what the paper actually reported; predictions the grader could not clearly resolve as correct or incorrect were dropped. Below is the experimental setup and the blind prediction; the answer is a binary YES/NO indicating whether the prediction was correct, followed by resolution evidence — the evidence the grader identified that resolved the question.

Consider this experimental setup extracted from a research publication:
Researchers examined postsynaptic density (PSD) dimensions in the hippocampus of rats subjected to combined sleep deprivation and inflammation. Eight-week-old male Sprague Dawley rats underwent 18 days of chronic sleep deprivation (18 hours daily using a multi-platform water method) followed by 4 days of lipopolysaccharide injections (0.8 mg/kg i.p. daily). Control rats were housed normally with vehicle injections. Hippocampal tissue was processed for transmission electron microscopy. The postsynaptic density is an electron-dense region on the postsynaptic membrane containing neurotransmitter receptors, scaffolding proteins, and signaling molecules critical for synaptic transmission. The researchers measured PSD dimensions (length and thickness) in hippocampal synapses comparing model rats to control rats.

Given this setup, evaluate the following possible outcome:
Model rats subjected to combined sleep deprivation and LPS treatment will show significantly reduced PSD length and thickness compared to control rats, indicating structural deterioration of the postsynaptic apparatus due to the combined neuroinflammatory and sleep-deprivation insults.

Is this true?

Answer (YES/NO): YES